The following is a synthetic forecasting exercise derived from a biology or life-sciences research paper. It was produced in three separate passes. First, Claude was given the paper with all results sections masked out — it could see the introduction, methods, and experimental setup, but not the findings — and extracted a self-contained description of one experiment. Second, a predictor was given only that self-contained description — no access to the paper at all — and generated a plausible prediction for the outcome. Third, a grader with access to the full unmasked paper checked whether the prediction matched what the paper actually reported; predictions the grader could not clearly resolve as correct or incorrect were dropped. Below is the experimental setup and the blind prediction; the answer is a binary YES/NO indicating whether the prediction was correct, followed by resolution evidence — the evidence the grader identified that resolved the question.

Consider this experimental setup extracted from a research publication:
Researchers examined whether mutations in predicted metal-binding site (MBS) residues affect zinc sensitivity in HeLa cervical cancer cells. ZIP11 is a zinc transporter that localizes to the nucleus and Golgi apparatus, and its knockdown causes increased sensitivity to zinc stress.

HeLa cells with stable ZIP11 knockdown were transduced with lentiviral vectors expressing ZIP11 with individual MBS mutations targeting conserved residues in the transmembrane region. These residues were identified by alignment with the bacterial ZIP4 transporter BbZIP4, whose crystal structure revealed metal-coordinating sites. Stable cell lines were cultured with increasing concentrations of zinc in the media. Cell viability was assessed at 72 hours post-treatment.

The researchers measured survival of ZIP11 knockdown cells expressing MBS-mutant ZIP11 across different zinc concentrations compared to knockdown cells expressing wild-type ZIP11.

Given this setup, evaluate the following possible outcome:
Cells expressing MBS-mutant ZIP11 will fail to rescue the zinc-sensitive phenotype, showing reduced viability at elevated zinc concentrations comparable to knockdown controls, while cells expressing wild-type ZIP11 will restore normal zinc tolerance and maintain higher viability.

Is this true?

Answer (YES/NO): NO